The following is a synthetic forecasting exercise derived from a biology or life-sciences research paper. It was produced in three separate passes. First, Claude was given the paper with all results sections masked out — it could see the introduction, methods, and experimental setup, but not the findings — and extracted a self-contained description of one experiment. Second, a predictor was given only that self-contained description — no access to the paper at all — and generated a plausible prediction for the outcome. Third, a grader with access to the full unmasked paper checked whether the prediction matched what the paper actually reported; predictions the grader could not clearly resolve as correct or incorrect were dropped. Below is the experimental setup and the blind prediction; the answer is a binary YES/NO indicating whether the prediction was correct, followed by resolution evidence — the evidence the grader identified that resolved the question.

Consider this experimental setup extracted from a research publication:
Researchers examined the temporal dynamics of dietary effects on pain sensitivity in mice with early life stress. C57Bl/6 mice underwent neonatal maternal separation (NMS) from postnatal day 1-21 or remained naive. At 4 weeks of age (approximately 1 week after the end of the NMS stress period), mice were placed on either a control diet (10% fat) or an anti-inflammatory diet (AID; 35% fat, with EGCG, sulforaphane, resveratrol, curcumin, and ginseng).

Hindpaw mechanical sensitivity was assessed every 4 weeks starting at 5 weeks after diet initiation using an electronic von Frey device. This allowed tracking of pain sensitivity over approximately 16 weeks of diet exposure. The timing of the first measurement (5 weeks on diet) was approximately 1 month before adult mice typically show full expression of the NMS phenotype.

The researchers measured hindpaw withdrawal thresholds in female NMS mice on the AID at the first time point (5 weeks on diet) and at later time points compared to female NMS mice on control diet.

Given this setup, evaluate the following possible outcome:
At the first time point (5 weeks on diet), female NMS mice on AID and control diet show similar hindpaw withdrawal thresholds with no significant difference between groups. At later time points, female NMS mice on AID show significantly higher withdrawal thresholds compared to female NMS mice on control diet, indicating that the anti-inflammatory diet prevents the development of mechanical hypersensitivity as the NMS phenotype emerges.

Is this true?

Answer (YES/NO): NO